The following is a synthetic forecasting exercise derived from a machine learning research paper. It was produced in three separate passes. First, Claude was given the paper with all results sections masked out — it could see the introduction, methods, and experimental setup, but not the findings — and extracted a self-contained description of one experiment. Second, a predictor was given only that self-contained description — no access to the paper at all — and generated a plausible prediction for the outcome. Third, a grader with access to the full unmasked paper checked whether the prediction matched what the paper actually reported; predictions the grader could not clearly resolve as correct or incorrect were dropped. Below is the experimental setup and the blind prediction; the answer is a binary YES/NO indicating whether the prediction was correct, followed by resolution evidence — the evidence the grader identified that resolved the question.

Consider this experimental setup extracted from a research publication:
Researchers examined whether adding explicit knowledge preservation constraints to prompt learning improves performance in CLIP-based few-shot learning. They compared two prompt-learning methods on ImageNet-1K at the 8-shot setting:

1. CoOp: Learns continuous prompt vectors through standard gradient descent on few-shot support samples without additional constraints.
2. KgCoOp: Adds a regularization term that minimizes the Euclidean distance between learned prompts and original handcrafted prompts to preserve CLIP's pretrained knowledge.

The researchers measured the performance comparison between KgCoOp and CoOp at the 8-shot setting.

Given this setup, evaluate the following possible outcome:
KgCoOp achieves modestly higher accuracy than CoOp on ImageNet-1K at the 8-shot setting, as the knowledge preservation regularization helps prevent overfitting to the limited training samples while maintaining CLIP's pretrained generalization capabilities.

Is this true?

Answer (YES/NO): YES